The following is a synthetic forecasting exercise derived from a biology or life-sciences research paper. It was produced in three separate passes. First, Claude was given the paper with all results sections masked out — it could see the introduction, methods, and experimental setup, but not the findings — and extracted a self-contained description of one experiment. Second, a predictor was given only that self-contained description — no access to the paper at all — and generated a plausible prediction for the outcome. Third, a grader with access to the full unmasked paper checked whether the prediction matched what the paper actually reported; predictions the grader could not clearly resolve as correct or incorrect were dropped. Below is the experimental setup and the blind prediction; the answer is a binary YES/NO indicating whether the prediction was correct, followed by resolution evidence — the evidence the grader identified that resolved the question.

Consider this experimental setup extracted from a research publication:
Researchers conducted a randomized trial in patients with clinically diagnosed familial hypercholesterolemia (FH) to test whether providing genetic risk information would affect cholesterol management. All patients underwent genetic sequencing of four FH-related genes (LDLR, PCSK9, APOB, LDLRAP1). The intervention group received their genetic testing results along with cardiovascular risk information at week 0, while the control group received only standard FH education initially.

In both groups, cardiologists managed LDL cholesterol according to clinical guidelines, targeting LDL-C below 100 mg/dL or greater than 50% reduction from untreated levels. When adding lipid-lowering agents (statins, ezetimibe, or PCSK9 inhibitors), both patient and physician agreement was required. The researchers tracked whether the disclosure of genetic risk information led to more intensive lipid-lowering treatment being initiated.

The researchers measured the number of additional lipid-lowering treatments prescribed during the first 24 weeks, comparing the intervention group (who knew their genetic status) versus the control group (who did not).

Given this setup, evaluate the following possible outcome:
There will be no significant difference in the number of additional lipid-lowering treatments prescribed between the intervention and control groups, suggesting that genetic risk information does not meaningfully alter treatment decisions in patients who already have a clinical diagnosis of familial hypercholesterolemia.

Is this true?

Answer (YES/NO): YES